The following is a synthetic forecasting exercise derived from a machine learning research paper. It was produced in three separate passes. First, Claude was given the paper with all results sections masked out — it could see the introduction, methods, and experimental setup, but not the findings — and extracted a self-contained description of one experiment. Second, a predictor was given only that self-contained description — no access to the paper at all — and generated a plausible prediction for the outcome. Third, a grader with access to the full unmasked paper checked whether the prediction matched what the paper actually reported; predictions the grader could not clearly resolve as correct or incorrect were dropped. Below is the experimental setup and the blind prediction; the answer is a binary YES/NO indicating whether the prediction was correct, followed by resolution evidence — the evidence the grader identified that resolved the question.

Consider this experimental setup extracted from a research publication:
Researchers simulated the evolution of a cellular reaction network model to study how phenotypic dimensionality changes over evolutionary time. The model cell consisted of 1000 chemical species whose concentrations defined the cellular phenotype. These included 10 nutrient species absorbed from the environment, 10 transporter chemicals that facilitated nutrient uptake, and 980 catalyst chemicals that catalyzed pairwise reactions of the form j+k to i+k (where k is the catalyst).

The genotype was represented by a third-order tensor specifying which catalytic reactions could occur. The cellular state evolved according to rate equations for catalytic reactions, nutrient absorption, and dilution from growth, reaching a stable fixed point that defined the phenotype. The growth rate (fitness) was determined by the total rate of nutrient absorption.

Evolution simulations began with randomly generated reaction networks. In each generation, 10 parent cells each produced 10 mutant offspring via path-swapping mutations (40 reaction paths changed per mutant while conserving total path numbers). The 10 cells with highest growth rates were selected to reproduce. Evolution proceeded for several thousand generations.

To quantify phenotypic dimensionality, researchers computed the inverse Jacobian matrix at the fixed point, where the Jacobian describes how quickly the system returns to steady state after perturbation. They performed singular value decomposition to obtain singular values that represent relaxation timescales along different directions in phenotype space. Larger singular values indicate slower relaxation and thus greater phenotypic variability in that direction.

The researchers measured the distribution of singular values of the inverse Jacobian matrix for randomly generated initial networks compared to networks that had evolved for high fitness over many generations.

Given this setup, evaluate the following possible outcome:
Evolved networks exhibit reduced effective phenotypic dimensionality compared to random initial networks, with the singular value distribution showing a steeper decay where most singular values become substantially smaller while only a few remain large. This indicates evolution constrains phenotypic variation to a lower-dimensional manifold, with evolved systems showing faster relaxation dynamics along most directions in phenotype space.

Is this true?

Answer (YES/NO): YES